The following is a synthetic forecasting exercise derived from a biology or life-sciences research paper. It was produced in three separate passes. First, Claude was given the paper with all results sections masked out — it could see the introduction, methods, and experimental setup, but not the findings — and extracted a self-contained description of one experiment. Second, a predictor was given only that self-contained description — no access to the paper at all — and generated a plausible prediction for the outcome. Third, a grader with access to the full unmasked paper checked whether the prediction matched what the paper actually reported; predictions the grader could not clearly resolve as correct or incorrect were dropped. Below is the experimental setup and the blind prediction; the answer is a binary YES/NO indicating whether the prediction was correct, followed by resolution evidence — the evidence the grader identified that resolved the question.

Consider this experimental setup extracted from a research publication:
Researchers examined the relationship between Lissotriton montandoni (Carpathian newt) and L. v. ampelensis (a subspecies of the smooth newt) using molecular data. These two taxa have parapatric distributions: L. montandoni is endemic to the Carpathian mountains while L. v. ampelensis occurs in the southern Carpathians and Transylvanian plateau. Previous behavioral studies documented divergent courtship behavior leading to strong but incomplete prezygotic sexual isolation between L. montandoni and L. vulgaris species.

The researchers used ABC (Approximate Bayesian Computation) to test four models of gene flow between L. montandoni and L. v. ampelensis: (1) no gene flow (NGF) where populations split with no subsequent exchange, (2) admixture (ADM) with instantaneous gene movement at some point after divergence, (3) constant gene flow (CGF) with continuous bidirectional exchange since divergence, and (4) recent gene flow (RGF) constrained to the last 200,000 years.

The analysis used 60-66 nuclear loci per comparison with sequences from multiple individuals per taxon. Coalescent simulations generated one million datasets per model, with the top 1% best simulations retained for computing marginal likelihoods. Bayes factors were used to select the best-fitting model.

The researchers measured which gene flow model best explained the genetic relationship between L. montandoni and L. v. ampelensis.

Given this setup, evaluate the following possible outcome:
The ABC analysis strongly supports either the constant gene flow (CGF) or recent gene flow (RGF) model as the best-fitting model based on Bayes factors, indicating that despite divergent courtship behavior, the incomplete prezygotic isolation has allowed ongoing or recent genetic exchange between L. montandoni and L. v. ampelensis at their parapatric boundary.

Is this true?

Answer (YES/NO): NO